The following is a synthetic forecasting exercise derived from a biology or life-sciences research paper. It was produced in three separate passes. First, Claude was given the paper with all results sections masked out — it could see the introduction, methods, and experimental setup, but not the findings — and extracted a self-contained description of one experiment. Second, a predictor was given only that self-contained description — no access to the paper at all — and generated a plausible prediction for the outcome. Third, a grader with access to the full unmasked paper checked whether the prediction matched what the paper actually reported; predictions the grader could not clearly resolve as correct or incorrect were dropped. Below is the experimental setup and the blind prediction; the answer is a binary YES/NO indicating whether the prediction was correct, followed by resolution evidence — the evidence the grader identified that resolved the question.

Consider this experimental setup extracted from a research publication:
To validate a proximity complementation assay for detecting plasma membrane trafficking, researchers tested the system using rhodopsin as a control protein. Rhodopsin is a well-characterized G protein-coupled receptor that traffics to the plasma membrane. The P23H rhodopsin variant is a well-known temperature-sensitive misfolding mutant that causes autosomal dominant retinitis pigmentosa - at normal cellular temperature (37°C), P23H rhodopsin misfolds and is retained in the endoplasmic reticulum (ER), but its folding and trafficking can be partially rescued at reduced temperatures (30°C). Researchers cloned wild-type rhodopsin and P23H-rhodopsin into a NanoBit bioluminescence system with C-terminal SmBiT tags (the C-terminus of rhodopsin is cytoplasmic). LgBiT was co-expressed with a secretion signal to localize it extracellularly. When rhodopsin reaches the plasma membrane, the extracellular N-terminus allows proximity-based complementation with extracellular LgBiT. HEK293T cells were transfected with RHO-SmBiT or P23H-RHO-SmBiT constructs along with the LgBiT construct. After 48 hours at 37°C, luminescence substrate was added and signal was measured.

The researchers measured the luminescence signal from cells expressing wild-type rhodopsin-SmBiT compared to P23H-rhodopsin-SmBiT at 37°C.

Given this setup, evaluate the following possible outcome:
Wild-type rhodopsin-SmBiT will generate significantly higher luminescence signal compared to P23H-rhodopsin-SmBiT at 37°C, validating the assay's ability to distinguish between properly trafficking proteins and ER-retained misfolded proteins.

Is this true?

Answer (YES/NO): YES